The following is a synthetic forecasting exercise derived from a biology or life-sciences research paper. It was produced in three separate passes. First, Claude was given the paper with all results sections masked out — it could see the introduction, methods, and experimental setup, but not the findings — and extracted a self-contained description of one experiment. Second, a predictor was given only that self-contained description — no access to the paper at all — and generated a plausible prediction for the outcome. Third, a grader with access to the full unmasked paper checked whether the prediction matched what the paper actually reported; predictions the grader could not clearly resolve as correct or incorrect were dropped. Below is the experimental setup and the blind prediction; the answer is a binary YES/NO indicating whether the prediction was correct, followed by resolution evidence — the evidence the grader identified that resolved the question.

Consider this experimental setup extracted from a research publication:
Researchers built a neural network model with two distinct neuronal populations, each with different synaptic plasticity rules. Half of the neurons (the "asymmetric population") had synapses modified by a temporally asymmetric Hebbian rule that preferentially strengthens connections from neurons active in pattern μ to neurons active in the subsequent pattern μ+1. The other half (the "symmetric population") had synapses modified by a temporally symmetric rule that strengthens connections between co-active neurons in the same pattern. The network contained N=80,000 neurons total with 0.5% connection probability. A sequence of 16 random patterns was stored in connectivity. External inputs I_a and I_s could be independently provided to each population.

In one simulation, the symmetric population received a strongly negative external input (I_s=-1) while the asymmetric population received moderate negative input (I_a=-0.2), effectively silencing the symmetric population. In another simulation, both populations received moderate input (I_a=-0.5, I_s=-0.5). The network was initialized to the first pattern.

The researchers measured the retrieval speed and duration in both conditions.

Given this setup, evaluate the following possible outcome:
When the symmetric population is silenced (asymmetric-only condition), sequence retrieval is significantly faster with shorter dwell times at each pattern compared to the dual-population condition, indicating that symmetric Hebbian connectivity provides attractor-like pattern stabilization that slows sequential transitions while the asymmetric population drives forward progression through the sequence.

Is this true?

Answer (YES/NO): YES